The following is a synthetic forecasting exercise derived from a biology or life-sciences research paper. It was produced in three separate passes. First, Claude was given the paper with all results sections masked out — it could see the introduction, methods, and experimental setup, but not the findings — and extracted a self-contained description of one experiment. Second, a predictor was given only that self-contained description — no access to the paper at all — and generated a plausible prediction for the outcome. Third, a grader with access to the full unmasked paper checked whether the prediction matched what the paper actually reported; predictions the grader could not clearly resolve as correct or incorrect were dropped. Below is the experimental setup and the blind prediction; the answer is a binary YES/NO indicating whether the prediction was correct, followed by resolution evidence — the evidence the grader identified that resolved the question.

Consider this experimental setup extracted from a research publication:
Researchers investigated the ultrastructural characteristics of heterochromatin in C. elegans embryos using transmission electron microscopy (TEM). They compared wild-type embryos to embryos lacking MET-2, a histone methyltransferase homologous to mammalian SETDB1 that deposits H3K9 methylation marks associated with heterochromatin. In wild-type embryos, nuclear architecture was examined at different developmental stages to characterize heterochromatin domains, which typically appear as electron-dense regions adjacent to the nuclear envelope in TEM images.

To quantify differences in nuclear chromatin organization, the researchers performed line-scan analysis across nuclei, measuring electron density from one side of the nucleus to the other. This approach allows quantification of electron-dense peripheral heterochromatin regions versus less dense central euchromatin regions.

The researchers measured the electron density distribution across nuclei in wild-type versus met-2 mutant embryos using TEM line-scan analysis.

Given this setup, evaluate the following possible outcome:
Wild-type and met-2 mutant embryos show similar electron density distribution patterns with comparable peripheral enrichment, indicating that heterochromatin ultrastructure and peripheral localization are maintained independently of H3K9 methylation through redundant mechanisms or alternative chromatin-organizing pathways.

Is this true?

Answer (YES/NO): NO